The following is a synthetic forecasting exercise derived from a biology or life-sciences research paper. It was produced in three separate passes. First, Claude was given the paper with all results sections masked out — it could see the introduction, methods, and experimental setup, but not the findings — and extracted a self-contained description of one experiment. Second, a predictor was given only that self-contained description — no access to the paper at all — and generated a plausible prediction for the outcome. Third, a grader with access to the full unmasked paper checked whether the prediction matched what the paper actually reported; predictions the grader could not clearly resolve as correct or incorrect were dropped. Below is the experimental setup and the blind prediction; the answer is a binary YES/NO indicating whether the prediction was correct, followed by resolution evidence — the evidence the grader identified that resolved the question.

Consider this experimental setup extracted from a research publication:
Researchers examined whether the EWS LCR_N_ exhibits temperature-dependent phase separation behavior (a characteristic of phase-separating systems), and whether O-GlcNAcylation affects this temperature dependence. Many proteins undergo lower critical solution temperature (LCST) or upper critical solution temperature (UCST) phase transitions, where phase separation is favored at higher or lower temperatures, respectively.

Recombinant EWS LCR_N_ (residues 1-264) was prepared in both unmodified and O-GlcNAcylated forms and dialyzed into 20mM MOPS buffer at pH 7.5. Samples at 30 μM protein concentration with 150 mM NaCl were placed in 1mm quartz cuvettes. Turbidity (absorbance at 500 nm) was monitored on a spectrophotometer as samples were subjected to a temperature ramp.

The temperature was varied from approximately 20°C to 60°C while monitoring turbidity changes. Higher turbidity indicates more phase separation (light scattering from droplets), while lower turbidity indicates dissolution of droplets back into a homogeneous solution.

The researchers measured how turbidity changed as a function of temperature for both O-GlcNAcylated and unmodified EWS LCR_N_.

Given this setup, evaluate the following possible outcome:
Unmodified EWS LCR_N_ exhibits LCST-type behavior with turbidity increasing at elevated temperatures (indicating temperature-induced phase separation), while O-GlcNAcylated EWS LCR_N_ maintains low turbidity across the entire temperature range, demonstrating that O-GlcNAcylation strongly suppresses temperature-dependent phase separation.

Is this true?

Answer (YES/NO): NO